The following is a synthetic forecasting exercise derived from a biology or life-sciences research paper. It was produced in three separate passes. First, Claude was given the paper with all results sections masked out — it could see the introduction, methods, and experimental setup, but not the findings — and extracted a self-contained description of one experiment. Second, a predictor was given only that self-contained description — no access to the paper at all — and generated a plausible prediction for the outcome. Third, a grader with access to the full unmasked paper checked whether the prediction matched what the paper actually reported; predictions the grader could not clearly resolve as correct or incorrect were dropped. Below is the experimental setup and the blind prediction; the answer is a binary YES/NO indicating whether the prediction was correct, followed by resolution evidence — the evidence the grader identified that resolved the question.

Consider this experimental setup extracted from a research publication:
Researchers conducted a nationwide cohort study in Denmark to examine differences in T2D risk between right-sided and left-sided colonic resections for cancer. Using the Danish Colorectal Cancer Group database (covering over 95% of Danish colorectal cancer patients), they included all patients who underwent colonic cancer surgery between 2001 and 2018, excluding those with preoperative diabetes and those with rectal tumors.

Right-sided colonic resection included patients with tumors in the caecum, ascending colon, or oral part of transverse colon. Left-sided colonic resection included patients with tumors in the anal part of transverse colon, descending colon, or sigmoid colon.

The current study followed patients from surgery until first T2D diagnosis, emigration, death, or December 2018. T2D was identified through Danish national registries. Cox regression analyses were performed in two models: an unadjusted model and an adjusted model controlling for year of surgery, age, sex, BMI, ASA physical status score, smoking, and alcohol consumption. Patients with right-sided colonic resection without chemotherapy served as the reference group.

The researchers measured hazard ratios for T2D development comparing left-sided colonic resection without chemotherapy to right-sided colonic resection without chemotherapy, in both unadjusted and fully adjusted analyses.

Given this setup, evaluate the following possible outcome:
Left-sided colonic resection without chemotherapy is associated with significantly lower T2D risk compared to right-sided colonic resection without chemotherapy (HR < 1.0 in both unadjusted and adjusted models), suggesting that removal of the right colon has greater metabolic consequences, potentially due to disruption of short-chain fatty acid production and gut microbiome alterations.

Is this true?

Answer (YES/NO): NO